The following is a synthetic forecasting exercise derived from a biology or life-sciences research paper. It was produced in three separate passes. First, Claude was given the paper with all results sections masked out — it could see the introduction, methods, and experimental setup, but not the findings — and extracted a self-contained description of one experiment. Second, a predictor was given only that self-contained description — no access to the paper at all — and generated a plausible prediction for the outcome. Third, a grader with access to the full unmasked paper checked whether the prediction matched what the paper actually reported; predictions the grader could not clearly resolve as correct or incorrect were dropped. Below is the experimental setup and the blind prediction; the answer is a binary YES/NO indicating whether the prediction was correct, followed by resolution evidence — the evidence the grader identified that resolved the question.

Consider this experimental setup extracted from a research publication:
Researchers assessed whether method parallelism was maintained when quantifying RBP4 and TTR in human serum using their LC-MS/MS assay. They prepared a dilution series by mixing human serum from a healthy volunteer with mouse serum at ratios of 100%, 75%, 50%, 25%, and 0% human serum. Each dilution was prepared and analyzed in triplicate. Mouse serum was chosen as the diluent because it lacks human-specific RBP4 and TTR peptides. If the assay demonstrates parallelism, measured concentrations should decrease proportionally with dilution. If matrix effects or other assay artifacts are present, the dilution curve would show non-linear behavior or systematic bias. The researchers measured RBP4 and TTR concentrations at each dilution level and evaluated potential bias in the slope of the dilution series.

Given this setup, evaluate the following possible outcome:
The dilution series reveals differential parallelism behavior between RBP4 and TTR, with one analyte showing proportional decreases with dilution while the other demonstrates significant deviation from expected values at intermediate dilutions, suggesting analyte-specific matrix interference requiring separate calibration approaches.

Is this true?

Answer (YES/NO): NO